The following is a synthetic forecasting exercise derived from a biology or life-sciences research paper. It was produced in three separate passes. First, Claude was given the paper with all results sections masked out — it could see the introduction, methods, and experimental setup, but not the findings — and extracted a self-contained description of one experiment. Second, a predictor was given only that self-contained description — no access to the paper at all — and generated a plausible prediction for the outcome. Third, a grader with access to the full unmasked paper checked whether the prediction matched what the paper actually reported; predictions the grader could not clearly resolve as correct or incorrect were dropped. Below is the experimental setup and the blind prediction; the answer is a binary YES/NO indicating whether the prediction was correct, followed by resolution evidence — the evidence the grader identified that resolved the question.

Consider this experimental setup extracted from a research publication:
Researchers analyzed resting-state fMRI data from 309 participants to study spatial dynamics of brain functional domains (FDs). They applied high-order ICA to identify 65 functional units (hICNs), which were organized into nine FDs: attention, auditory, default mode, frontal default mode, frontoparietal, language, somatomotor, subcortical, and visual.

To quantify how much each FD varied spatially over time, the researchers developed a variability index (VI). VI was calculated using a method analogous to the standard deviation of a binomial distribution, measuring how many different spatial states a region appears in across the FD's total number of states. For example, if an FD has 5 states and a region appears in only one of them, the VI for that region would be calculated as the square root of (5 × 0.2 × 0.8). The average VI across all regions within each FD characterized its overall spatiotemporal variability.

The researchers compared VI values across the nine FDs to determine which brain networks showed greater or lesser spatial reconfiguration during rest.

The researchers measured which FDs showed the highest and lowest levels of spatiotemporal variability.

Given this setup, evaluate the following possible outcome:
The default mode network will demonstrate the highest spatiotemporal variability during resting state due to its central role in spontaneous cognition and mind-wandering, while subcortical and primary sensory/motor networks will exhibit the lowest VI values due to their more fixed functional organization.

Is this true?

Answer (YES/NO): NO